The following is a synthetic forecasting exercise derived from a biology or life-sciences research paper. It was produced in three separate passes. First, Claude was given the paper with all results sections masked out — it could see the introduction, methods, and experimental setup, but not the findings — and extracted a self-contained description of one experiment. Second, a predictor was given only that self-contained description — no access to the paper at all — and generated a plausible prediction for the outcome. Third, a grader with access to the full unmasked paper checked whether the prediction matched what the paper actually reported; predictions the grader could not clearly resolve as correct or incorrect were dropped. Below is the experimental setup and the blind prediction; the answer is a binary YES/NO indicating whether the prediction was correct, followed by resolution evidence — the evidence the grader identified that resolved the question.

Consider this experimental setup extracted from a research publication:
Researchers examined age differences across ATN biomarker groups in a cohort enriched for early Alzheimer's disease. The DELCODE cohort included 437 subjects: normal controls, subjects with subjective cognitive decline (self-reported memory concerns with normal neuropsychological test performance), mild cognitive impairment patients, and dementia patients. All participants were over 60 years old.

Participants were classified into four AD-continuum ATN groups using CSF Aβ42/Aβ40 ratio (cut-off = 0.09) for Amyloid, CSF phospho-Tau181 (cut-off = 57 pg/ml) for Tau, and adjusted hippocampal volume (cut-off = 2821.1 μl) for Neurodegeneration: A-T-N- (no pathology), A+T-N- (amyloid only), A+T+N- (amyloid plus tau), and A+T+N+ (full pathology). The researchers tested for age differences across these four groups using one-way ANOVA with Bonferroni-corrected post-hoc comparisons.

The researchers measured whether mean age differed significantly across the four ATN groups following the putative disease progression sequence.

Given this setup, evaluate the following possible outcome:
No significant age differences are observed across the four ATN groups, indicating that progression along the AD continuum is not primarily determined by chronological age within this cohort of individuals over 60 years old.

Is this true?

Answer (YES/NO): NO